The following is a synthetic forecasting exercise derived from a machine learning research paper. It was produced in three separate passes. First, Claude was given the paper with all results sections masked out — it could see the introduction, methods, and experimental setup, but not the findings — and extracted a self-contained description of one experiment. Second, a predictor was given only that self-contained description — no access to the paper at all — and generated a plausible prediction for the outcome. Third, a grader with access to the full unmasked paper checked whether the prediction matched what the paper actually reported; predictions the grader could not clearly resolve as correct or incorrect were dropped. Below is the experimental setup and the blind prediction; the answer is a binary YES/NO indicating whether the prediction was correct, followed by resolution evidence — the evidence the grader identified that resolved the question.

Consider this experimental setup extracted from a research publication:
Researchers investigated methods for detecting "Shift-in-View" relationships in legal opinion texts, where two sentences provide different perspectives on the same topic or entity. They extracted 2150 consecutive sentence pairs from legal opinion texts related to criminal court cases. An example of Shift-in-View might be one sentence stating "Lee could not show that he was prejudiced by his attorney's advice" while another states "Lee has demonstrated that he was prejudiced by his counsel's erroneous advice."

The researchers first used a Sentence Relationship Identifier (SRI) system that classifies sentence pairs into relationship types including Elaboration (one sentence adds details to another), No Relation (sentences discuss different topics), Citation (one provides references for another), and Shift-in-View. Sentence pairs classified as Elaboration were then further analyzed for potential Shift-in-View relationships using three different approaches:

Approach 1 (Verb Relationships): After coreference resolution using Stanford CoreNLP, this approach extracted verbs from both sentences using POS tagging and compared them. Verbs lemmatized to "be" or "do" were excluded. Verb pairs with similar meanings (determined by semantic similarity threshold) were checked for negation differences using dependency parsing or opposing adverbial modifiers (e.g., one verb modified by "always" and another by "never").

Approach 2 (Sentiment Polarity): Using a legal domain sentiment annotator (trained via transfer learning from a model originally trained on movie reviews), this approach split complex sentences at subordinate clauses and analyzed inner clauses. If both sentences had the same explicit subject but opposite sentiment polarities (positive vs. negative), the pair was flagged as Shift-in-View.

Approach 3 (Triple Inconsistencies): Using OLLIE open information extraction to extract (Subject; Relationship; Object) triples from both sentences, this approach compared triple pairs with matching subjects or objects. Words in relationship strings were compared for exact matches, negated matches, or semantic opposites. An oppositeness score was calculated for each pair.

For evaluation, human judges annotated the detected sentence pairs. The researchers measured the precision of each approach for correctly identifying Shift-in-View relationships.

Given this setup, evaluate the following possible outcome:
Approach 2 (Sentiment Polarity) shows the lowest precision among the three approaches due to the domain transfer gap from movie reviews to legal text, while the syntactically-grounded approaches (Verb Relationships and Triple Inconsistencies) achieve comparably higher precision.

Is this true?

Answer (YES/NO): NO